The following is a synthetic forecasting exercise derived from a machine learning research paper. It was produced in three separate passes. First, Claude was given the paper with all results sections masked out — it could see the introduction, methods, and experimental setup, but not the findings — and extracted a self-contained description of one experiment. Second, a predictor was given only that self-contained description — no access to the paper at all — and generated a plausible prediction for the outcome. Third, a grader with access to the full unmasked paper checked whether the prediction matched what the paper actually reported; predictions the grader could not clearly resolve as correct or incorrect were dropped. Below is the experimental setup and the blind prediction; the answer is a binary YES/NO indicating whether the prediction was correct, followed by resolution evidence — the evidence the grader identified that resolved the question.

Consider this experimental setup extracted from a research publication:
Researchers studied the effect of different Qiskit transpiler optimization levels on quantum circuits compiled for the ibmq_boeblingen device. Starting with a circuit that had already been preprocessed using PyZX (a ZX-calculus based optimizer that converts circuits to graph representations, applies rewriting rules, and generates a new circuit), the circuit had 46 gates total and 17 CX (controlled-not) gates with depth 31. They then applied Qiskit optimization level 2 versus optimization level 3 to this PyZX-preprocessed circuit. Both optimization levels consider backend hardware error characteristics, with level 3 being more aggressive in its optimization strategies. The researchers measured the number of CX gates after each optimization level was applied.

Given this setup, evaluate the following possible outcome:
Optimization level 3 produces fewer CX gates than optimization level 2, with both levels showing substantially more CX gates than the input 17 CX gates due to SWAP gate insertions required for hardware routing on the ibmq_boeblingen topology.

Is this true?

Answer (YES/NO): YES